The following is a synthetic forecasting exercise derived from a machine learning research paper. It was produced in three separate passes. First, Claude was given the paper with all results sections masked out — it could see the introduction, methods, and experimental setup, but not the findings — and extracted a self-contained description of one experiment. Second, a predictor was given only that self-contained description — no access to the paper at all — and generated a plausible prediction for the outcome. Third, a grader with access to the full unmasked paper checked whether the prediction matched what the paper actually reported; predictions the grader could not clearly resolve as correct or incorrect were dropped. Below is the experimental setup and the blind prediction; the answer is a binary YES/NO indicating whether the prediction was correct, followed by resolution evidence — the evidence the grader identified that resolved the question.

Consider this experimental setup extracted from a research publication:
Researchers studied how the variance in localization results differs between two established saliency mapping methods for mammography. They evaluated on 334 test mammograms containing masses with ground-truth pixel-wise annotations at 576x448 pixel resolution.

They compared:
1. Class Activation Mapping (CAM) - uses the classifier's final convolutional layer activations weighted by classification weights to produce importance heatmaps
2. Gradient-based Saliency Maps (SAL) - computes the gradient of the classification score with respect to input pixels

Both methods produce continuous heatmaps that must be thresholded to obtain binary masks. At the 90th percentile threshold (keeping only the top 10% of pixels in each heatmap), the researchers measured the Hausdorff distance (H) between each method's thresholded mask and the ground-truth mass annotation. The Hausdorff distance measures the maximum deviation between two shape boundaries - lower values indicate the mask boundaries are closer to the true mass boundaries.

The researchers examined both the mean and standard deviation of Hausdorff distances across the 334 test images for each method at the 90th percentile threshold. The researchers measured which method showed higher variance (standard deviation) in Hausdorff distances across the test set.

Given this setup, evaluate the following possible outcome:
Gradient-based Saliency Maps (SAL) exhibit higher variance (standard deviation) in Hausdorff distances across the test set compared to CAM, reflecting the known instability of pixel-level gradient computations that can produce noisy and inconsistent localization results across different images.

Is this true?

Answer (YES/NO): NO